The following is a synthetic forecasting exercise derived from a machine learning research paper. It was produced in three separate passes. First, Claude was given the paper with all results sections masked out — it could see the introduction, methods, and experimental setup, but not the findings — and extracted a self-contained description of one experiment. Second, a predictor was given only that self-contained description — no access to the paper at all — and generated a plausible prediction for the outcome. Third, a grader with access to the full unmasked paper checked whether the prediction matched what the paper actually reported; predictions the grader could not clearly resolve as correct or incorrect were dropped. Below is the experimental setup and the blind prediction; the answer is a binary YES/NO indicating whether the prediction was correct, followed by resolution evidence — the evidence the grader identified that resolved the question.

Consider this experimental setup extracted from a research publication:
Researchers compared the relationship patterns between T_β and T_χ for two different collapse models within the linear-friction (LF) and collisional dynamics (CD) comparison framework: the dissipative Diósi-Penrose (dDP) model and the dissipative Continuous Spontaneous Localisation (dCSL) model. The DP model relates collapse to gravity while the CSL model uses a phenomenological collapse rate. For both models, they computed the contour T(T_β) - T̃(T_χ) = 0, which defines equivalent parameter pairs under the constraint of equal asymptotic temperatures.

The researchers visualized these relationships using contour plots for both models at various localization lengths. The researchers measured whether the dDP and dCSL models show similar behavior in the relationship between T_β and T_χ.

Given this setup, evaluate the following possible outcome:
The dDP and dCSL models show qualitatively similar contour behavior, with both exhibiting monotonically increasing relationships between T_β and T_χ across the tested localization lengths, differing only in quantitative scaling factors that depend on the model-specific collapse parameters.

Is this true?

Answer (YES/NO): NO